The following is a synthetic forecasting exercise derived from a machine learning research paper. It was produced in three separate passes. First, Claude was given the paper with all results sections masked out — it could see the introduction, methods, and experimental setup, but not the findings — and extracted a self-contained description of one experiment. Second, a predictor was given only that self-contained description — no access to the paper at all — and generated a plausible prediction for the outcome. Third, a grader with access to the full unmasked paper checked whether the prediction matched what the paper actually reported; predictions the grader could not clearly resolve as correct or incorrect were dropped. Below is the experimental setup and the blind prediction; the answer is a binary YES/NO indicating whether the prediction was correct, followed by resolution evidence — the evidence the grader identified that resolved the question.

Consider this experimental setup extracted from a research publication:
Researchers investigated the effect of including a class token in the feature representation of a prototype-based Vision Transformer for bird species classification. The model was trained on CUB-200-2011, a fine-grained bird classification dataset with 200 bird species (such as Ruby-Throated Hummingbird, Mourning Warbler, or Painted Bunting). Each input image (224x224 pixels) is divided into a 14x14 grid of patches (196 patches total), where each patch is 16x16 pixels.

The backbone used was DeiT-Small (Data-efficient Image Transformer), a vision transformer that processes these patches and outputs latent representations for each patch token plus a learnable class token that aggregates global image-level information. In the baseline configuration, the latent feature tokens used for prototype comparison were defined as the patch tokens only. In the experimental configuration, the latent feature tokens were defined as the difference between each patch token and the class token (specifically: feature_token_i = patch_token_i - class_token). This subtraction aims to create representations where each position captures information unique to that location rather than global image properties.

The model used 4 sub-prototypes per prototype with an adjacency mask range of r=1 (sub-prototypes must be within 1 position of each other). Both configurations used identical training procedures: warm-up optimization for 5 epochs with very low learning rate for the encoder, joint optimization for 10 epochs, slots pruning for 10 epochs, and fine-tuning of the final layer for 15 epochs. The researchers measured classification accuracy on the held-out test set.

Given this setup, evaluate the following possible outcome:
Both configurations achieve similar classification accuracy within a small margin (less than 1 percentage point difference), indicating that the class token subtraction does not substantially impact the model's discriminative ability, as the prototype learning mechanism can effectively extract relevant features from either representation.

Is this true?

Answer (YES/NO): NO